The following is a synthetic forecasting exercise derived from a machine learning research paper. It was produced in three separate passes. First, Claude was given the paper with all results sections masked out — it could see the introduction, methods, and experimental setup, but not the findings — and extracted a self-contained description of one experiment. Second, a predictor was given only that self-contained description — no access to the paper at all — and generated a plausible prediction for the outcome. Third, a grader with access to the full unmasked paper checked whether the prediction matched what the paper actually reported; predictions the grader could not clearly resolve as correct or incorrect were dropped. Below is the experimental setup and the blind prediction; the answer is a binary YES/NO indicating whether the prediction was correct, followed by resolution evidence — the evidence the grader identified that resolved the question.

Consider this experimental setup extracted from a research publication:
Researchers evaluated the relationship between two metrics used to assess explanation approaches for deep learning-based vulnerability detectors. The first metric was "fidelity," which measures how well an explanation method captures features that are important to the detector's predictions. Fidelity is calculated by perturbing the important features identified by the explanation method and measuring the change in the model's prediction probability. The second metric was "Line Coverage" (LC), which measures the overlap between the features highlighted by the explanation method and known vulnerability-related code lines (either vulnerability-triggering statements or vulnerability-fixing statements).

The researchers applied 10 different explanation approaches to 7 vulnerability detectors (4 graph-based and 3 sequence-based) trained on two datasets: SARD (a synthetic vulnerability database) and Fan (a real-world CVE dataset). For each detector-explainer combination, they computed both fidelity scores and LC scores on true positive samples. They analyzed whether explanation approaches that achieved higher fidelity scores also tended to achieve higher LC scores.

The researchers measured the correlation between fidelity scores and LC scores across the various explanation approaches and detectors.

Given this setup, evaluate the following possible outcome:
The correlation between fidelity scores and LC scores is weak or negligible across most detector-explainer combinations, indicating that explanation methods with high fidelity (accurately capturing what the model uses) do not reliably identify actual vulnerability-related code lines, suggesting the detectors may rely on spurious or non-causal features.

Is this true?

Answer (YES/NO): YES